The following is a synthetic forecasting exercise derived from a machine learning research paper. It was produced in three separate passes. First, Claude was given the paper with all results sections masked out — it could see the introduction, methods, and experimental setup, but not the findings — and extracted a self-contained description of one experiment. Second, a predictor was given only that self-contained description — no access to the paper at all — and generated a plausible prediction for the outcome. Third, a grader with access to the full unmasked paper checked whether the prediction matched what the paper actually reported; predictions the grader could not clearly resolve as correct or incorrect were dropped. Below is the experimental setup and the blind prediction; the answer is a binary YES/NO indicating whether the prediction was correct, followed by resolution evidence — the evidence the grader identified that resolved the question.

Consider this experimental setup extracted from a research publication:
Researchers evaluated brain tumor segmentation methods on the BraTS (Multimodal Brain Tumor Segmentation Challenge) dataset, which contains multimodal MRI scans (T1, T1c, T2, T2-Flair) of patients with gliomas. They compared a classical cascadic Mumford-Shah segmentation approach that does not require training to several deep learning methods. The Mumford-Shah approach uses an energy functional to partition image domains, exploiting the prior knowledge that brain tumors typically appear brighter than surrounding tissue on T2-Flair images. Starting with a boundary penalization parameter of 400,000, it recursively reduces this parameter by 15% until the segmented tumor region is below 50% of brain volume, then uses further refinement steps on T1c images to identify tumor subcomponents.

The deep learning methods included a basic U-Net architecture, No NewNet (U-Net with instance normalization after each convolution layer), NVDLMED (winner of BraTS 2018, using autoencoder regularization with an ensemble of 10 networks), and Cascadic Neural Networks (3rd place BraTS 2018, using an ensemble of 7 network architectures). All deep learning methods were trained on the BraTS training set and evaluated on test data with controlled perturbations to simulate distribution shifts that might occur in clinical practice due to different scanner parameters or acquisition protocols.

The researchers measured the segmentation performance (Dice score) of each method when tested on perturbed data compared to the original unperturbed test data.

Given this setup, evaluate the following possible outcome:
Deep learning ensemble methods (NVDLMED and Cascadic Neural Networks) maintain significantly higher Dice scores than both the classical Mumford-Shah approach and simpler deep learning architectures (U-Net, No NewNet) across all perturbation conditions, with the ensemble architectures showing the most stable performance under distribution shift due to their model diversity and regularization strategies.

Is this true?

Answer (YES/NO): NO